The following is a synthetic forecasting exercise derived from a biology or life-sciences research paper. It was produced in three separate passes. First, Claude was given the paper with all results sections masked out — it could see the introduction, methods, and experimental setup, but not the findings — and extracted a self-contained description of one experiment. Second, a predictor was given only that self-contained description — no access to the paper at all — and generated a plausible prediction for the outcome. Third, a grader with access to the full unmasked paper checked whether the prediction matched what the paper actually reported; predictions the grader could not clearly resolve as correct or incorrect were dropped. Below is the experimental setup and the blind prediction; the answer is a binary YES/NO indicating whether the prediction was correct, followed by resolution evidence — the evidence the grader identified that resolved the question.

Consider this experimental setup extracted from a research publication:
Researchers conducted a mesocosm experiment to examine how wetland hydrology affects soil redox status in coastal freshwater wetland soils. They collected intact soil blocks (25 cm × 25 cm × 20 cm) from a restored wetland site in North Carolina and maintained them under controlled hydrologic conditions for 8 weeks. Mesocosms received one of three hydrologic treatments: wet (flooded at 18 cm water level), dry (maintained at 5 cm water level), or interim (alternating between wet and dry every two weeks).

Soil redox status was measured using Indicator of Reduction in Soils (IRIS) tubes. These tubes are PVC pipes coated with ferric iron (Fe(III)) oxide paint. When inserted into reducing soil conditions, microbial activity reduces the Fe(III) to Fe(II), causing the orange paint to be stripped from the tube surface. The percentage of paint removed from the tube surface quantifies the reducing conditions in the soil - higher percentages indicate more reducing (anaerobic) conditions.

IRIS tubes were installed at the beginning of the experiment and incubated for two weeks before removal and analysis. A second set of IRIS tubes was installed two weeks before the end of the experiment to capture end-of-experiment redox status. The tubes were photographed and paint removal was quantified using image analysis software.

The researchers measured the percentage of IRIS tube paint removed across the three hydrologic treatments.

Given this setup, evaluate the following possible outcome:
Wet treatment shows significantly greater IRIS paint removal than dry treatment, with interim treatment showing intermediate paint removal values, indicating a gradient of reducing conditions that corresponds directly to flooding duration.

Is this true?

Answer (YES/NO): NO